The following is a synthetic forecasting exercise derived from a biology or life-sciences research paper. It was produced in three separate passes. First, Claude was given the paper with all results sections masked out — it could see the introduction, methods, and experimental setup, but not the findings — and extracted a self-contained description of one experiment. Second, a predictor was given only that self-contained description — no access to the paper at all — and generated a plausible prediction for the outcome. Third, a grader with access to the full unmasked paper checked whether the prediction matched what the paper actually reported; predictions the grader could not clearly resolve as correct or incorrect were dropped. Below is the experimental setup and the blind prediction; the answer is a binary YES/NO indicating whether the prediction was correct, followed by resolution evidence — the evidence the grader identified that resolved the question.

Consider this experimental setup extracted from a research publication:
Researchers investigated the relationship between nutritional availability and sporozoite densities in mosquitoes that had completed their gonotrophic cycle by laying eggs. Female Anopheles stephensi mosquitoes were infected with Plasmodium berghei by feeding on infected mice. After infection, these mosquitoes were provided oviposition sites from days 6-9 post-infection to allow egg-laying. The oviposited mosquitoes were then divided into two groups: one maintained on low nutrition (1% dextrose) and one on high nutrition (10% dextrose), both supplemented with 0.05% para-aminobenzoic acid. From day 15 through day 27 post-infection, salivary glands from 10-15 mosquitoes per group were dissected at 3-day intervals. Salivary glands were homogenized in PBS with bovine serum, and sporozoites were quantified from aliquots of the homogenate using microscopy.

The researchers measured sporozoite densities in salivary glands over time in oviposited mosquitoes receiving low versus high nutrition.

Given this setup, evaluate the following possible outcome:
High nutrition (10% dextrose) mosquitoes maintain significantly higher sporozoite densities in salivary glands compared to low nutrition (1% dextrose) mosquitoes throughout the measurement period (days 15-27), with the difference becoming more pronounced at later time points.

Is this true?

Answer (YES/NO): YES